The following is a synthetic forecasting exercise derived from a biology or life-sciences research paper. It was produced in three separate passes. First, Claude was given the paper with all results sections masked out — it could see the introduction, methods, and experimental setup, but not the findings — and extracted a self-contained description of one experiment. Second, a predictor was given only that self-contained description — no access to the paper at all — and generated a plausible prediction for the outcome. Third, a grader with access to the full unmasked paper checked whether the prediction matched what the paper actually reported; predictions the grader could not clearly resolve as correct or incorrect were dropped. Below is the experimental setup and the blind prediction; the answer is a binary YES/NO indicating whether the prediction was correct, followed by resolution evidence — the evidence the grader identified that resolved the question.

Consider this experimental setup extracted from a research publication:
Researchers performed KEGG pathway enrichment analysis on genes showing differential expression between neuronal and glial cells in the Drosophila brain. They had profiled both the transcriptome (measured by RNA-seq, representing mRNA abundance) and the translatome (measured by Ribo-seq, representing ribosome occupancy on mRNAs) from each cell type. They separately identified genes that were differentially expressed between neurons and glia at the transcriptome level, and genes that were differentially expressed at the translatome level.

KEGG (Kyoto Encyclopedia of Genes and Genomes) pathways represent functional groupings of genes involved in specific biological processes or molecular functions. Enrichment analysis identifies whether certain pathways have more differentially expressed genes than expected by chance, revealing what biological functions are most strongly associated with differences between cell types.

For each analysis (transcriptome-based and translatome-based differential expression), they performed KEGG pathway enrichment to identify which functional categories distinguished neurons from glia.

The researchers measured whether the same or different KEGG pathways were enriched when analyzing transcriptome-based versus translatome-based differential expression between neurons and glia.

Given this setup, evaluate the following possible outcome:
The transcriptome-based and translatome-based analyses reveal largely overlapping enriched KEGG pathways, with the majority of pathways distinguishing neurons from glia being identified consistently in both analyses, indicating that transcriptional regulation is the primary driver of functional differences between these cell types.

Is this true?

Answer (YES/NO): NO